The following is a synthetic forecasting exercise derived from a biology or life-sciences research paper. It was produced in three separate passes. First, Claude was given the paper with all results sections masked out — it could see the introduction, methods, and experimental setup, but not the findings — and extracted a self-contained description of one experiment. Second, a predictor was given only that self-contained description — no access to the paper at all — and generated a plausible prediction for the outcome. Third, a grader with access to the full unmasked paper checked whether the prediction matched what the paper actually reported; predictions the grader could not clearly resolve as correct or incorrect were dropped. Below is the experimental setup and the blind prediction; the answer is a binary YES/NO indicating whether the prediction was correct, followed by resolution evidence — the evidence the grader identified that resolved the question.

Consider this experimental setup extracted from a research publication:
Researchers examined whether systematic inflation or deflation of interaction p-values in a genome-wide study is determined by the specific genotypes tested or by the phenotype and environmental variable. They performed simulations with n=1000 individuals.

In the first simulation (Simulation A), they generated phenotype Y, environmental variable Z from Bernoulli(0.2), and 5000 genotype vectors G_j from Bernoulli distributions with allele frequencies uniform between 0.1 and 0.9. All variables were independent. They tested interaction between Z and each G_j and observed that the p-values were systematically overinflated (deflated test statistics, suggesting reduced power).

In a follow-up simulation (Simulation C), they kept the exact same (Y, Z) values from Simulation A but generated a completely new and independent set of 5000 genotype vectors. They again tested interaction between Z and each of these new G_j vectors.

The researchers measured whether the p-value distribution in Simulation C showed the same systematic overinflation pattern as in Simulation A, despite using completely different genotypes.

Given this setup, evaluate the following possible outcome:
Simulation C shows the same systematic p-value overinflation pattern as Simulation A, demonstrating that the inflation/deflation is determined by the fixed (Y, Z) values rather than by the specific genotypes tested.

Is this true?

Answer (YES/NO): YES